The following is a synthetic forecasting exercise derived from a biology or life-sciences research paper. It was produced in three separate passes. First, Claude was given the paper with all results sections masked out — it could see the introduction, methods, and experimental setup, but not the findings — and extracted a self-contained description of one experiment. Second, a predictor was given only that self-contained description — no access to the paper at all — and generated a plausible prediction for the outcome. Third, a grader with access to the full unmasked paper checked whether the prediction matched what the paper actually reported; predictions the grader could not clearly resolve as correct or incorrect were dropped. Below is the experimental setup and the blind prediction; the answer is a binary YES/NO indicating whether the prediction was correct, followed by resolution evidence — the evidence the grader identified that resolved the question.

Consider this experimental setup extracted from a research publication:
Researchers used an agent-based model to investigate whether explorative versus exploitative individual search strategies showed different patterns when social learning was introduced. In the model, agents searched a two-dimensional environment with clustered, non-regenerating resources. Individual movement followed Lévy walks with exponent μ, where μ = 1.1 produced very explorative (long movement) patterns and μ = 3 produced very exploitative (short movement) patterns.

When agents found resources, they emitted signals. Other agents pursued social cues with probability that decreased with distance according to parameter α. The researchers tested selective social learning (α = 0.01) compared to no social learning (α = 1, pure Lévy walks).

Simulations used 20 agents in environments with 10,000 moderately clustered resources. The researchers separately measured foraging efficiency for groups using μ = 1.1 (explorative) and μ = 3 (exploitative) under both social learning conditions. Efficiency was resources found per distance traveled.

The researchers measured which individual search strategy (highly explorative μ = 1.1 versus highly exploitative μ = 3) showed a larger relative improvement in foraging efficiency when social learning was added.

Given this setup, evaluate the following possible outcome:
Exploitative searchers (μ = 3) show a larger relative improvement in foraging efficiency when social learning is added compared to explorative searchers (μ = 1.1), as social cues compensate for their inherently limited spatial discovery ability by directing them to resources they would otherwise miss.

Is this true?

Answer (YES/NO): NO